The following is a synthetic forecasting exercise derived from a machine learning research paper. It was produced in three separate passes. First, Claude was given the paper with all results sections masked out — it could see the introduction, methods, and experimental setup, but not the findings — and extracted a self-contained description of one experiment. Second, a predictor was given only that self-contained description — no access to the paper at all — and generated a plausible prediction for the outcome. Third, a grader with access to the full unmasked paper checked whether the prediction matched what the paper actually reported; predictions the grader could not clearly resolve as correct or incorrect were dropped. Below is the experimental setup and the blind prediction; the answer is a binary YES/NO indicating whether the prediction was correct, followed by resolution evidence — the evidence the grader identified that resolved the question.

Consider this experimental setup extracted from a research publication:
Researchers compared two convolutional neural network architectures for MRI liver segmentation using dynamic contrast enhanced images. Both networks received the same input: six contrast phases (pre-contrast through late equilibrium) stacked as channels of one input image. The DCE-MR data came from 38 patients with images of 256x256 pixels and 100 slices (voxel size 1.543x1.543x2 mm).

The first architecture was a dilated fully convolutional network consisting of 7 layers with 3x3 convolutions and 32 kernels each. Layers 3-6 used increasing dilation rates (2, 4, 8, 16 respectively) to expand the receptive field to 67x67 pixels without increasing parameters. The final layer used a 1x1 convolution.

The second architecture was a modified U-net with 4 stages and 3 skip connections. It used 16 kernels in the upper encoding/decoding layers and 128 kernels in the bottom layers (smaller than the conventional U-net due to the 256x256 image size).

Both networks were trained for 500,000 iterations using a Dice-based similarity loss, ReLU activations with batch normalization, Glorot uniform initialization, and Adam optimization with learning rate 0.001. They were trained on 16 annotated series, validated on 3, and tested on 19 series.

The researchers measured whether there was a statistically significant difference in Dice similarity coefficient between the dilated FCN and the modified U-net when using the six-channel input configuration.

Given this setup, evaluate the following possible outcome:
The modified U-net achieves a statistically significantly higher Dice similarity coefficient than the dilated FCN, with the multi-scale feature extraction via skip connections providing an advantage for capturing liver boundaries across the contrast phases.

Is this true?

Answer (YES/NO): NO